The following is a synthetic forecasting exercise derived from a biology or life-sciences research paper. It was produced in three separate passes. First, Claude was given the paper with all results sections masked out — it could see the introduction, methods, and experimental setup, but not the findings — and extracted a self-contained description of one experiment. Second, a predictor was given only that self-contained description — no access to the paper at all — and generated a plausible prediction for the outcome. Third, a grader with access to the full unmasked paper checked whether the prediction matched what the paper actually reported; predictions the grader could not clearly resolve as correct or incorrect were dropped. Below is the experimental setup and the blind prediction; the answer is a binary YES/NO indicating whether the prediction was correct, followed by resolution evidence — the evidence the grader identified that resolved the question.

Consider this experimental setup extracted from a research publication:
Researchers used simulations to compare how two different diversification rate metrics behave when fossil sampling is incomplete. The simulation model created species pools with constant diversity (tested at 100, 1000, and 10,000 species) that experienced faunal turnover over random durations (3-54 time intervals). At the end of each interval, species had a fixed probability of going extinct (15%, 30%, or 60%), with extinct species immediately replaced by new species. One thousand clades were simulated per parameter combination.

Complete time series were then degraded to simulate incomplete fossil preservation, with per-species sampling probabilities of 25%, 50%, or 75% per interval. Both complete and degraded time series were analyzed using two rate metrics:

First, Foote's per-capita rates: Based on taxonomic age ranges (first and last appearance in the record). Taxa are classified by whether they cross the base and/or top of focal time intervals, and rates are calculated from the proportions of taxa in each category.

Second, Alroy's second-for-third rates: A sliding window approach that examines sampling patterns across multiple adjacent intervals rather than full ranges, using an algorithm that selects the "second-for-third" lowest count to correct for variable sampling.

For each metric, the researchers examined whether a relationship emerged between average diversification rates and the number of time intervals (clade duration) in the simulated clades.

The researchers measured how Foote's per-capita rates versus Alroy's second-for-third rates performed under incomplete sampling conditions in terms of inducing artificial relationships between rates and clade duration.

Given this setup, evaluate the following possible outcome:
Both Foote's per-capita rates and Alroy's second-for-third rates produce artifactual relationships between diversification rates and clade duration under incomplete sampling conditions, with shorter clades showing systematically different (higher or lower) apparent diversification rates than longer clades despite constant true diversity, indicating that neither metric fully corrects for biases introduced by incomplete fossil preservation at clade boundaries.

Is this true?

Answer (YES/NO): NO